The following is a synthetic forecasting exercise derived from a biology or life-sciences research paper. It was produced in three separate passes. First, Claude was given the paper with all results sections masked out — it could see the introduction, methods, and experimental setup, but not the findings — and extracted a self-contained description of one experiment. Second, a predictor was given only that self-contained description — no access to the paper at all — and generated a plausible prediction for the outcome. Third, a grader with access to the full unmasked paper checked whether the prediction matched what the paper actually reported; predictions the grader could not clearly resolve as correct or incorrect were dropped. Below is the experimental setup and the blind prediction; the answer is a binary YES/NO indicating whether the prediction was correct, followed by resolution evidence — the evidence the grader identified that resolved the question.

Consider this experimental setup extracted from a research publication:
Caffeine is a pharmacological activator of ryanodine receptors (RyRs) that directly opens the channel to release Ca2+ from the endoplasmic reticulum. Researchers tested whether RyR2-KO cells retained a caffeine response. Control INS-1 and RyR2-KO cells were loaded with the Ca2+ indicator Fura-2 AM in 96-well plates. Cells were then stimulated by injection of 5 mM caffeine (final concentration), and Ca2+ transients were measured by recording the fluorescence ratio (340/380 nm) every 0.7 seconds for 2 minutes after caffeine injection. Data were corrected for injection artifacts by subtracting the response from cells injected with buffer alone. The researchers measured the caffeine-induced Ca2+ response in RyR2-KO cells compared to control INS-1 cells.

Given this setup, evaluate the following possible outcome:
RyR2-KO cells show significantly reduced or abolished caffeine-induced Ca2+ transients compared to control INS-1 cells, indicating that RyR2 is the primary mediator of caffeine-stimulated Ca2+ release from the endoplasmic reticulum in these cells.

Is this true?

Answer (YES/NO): YES